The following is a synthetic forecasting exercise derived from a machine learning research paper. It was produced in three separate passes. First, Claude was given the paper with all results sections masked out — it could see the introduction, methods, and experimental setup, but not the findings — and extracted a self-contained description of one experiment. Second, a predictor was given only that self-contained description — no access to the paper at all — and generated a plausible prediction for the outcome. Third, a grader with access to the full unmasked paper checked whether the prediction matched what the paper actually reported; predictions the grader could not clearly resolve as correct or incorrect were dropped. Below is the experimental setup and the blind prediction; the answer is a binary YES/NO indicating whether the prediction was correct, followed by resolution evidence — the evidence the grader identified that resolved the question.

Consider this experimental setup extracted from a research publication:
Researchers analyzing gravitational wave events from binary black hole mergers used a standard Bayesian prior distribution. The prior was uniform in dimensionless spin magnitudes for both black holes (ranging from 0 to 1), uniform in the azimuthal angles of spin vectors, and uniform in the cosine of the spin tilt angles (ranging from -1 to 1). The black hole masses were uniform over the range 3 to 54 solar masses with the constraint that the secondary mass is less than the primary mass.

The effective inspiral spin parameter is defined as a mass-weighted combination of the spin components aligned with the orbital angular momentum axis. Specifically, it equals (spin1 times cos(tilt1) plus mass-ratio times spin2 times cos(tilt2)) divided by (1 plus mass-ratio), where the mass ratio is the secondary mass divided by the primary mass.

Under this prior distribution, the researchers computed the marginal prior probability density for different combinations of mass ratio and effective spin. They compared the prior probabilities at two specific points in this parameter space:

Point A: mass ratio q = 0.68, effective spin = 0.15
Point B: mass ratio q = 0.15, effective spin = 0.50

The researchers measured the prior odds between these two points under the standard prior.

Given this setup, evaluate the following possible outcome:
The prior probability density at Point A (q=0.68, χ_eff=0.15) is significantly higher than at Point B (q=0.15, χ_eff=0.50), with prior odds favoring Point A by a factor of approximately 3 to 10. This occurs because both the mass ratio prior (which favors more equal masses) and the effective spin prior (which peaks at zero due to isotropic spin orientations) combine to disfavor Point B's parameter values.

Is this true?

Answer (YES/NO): YES